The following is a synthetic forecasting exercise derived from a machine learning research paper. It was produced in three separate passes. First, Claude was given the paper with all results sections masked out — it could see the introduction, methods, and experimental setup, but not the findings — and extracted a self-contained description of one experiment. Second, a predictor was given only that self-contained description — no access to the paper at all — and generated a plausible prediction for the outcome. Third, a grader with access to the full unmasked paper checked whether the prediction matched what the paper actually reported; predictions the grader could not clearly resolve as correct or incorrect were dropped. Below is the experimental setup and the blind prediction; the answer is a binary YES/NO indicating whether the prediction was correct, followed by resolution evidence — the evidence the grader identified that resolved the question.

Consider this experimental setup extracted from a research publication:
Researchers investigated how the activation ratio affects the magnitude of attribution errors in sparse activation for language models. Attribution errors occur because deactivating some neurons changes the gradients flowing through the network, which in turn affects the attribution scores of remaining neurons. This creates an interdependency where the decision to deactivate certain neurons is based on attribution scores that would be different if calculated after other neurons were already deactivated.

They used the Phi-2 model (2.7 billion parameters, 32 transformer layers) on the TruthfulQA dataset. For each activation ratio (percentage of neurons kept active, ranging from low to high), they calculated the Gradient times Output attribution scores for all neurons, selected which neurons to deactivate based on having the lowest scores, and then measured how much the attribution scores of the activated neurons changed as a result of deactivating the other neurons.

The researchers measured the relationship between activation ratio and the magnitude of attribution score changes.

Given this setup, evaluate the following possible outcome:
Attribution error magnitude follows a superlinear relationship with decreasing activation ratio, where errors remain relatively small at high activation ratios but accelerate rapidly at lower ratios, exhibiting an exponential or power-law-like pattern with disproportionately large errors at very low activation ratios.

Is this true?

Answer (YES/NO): NO